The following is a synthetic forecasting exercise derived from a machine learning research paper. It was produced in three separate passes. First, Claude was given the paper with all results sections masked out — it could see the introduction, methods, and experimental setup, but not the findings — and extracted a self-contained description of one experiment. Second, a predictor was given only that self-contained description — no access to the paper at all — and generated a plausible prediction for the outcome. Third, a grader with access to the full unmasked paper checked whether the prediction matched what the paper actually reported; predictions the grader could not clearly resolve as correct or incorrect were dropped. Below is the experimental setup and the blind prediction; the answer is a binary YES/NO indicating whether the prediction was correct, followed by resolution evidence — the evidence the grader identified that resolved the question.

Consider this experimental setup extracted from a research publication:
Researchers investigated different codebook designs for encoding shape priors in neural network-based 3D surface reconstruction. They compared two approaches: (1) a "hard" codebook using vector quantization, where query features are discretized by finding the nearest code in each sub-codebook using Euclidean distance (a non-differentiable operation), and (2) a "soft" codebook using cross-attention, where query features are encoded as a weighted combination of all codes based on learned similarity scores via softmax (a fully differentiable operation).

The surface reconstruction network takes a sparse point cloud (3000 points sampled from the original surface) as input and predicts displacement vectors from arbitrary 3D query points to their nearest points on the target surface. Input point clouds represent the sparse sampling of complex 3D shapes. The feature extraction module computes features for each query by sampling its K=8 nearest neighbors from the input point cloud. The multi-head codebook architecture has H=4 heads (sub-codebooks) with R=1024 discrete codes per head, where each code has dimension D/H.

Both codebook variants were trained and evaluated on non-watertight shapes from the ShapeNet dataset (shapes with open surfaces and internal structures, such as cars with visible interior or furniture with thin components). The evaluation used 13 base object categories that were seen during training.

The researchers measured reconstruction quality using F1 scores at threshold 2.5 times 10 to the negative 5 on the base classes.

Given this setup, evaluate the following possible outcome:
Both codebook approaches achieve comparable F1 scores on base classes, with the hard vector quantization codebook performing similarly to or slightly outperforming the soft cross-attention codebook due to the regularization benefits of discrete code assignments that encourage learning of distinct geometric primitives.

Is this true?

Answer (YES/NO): NO